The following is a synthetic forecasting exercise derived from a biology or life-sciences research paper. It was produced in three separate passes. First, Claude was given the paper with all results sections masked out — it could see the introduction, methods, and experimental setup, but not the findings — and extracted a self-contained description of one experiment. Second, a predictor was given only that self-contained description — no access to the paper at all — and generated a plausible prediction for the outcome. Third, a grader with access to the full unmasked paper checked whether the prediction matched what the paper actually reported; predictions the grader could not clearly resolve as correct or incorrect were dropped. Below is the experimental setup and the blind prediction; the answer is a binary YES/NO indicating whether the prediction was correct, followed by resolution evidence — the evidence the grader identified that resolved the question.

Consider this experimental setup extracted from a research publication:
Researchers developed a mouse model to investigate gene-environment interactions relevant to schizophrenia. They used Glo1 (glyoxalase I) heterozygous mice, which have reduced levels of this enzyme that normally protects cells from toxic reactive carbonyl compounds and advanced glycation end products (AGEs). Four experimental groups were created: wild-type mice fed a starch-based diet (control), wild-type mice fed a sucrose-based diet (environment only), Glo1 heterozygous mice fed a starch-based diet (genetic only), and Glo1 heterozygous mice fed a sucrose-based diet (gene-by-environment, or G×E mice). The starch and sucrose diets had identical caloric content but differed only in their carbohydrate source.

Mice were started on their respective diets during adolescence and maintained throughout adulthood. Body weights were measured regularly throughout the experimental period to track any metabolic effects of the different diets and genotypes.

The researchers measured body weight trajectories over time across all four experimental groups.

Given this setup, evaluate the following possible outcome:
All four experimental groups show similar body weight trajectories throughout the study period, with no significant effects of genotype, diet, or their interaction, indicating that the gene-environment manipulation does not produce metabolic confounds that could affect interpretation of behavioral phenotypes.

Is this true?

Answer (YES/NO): YES